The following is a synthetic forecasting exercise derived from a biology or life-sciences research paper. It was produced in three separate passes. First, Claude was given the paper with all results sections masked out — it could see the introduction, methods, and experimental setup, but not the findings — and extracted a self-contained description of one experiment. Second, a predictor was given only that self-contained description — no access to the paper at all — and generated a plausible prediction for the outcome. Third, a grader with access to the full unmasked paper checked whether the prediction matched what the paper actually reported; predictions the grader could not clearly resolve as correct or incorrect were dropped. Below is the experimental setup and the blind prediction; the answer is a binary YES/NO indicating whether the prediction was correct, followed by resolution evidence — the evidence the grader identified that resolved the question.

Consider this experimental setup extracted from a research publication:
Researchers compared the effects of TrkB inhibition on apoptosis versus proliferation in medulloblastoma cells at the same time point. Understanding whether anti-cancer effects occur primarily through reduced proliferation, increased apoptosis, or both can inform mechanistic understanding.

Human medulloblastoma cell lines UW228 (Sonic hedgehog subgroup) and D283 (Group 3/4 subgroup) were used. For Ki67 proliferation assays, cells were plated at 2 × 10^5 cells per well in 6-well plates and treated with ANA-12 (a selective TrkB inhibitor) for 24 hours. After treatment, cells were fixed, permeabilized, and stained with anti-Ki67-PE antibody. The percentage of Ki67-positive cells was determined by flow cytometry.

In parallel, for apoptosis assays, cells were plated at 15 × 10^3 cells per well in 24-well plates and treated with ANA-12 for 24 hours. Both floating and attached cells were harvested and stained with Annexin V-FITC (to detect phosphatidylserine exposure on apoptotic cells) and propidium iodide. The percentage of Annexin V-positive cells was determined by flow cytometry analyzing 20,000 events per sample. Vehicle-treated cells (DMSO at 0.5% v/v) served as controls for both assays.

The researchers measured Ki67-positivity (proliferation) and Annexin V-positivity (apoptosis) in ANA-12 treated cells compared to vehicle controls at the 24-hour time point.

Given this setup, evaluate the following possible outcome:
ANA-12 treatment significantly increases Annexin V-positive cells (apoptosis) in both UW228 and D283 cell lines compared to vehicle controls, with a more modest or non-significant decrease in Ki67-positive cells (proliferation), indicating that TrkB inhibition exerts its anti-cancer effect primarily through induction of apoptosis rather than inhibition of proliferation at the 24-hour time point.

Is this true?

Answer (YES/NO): NO